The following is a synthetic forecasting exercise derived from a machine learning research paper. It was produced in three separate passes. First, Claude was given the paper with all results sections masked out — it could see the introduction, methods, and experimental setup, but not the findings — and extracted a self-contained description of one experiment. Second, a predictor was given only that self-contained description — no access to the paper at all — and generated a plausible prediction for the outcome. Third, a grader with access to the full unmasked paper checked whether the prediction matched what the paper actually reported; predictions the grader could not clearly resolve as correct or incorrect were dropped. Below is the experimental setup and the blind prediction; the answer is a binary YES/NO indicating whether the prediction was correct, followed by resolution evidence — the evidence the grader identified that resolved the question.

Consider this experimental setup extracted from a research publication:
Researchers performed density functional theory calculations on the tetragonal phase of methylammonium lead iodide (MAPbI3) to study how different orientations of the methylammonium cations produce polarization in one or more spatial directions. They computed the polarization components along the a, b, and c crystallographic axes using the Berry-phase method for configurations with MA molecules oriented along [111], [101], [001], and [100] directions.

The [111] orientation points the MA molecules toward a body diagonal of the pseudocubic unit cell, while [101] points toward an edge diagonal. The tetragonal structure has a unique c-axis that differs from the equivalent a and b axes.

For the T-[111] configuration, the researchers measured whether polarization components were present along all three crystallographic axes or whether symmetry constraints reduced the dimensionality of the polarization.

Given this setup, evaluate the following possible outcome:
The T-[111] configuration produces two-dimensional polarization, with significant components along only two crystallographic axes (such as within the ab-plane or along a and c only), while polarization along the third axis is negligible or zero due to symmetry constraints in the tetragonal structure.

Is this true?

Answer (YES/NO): NO